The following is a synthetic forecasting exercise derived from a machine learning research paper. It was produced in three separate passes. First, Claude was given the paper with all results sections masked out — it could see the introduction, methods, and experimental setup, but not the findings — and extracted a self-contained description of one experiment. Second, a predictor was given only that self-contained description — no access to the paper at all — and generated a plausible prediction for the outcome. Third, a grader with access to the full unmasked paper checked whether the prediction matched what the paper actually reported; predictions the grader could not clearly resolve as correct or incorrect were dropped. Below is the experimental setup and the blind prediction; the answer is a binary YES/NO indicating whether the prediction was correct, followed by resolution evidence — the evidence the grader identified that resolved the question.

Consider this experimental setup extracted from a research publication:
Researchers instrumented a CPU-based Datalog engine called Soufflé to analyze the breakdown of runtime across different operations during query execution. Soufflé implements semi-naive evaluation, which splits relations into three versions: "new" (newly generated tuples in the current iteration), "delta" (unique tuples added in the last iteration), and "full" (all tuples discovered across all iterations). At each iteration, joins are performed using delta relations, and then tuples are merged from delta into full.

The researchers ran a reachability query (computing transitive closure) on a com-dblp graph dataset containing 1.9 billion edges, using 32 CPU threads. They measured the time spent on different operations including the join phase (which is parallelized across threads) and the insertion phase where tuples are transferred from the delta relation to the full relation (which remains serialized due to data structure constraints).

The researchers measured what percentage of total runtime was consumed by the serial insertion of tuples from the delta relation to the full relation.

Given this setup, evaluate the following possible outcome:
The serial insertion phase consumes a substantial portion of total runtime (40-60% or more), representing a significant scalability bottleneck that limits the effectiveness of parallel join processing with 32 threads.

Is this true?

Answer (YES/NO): YES